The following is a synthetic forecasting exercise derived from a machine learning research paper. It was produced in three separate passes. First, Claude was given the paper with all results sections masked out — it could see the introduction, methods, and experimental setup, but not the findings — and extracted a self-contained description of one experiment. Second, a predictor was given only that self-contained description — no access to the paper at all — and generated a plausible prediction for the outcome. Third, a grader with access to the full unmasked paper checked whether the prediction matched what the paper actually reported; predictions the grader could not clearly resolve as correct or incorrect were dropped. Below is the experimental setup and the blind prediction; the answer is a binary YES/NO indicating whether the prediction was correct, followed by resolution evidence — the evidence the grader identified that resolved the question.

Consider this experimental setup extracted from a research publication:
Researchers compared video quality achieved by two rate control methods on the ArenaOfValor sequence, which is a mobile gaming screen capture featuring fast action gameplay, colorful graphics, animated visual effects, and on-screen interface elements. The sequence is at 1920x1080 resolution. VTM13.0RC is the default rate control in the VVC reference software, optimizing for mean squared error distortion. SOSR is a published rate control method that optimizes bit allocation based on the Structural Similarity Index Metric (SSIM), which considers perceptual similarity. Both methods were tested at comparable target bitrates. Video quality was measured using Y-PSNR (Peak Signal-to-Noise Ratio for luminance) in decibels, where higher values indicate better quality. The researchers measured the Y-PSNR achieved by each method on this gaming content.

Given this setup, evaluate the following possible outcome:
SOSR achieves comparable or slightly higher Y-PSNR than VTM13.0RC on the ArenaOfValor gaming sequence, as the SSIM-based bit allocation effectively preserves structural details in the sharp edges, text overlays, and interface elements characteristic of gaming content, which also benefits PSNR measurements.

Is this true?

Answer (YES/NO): YES